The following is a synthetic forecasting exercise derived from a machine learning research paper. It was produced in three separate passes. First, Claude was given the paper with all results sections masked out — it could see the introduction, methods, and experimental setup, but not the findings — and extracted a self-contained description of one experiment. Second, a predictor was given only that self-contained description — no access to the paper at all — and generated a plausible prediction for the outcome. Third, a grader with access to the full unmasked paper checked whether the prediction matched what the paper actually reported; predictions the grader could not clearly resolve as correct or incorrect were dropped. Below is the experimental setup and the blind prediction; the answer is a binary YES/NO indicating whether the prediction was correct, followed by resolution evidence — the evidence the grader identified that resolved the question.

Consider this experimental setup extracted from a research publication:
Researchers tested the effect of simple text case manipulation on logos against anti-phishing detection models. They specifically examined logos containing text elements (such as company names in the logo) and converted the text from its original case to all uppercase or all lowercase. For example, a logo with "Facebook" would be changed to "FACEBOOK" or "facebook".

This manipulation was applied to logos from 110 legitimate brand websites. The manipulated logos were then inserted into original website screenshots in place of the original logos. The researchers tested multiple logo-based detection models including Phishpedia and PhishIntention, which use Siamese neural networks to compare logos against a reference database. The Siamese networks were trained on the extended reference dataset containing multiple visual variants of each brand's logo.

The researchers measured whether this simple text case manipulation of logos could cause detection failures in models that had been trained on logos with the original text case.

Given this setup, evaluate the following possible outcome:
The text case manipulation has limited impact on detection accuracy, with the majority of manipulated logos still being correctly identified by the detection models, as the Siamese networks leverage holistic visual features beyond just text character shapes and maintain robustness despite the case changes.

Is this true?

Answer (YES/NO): NO